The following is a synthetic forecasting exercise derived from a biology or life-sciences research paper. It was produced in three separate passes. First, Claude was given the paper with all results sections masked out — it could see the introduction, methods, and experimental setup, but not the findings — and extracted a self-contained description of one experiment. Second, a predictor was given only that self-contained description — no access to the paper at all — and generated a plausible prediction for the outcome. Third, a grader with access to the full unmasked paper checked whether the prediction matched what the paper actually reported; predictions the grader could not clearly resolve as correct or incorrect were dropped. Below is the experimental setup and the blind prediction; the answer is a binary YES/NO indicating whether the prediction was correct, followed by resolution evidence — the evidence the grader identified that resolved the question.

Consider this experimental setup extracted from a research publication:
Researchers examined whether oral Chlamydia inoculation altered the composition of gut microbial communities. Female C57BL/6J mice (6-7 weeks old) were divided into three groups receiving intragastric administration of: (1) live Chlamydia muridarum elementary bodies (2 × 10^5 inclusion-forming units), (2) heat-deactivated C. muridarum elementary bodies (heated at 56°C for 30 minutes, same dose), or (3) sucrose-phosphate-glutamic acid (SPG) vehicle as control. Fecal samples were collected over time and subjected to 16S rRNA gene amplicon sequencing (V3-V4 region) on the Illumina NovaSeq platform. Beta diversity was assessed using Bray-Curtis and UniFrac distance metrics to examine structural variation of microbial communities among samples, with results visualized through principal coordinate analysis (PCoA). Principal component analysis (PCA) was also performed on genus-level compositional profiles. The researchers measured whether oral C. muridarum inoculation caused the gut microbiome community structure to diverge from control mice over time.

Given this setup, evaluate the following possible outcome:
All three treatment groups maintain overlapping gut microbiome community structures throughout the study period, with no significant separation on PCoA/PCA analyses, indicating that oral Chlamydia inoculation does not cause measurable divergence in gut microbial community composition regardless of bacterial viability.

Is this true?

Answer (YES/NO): NO